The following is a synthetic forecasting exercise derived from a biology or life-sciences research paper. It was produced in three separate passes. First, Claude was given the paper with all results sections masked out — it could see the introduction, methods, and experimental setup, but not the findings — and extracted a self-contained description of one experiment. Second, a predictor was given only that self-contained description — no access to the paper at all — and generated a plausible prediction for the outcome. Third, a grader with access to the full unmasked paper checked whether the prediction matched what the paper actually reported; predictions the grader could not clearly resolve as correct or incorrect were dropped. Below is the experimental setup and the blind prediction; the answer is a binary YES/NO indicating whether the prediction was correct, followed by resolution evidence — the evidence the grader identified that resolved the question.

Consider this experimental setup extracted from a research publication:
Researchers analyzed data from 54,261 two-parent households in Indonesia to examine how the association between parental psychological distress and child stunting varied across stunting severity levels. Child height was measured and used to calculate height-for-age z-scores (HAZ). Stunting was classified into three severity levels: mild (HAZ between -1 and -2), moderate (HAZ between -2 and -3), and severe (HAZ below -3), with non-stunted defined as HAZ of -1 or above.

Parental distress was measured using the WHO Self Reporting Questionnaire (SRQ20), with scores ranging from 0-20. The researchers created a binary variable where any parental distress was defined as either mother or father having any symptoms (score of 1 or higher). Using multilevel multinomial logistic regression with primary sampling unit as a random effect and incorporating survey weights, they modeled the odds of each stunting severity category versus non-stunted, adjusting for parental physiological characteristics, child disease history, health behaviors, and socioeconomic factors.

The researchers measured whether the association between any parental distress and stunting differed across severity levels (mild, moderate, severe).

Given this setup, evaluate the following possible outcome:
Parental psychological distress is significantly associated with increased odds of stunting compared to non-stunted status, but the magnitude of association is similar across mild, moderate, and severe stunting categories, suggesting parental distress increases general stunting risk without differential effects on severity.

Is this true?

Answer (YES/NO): NO